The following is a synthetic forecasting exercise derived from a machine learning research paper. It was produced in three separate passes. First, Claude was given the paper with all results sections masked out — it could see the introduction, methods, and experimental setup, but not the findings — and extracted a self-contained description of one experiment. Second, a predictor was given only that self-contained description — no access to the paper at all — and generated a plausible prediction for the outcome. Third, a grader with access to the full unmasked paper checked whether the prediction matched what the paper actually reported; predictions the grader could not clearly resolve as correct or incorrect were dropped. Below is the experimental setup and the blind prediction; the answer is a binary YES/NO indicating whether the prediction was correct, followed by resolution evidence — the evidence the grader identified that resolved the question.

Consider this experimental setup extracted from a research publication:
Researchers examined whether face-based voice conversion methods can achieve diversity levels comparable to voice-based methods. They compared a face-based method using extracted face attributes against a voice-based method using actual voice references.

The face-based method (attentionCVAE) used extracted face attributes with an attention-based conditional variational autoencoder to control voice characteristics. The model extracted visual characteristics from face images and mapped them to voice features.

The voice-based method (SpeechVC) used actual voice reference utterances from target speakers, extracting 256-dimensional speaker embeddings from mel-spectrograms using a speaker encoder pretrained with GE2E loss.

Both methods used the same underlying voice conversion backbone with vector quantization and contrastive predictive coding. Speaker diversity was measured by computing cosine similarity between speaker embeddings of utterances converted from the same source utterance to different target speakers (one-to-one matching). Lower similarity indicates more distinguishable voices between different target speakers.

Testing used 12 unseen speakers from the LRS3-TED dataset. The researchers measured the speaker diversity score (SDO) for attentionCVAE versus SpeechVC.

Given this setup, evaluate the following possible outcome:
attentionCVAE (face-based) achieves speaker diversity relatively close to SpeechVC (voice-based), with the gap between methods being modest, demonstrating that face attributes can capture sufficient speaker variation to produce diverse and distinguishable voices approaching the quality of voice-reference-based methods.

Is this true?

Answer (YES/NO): NO